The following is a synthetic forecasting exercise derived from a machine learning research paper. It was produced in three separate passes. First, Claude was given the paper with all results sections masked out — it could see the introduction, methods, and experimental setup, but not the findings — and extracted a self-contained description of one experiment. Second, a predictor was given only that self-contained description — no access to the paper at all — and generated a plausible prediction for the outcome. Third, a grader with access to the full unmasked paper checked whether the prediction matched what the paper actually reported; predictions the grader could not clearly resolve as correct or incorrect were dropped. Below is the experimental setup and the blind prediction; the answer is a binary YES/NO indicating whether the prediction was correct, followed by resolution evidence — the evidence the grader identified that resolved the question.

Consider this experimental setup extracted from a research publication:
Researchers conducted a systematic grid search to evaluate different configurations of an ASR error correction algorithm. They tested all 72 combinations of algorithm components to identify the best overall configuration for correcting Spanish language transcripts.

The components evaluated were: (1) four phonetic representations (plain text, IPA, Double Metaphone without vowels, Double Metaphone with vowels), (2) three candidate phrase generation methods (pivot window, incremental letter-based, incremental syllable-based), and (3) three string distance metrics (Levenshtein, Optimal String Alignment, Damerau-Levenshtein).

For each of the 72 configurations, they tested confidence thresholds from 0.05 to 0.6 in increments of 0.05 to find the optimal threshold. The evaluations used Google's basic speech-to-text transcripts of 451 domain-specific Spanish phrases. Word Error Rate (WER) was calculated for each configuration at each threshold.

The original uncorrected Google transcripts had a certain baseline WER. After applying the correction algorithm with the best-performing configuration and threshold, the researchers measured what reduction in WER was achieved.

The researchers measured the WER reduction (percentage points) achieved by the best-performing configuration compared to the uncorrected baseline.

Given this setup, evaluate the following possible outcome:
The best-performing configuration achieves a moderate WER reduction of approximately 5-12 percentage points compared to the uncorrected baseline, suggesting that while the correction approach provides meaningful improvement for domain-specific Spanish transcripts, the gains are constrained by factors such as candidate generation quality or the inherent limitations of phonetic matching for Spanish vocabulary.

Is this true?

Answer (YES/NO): YES